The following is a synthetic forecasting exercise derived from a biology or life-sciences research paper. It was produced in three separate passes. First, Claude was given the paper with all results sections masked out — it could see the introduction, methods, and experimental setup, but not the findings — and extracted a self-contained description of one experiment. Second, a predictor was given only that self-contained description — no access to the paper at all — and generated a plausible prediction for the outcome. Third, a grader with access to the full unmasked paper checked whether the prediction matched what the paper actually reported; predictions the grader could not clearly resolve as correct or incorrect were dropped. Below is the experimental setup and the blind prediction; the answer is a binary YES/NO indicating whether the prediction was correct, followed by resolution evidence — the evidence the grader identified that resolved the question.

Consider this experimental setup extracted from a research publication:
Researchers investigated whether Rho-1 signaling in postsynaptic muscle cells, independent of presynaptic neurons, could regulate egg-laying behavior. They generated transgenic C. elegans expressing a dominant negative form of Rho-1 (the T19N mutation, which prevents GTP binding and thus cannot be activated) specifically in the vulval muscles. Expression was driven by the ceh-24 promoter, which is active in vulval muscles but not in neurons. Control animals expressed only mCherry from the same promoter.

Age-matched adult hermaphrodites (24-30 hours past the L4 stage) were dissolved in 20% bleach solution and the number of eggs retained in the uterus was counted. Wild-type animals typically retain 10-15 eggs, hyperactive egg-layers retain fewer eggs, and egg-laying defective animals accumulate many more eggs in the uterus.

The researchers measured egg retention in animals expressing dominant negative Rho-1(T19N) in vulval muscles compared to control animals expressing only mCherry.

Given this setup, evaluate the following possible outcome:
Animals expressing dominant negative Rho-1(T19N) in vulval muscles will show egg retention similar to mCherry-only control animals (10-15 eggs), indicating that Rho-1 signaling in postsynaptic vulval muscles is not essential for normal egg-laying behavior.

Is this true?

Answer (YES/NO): NO